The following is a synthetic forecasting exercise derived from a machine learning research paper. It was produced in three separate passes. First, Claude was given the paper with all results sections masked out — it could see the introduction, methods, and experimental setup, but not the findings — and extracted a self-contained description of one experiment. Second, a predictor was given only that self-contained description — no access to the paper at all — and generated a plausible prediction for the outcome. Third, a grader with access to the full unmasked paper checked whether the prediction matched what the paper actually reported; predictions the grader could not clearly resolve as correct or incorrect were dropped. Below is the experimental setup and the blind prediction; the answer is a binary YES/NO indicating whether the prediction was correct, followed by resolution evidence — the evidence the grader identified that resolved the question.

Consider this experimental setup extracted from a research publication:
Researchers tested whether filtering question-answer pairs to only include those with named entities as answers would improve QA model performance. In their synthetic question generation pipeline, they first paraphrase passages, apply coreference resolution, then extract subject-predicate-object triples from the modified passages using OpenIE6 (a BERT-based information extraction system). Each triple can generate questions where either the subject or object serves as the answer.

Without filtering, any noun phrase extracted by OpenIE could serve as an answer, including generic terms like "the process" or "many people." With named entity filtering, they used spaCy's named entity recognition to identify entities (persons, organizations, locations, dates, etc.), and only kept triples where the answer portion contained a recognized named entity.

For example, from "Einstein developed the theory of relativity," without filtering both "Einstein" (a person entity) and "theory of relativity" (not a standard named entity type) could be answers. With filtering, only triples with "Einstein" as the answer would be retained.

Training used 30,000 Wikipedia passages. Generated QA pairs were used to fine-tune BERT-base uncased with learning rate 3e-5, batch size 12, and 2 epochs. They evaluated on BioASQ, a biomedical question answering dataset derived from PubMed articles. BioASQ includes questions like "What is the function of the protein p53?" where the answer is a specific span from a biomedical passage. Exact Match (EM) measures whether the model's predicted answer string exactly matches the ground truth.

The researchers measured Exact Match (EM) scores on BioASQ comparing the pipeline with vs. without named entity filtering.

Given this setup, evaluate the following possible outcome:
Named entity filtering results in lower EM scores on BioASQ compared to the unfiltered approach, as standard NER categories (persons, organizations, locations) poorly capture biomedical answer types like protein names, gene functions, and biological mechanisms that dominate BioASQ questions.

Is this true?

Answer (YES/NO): NO